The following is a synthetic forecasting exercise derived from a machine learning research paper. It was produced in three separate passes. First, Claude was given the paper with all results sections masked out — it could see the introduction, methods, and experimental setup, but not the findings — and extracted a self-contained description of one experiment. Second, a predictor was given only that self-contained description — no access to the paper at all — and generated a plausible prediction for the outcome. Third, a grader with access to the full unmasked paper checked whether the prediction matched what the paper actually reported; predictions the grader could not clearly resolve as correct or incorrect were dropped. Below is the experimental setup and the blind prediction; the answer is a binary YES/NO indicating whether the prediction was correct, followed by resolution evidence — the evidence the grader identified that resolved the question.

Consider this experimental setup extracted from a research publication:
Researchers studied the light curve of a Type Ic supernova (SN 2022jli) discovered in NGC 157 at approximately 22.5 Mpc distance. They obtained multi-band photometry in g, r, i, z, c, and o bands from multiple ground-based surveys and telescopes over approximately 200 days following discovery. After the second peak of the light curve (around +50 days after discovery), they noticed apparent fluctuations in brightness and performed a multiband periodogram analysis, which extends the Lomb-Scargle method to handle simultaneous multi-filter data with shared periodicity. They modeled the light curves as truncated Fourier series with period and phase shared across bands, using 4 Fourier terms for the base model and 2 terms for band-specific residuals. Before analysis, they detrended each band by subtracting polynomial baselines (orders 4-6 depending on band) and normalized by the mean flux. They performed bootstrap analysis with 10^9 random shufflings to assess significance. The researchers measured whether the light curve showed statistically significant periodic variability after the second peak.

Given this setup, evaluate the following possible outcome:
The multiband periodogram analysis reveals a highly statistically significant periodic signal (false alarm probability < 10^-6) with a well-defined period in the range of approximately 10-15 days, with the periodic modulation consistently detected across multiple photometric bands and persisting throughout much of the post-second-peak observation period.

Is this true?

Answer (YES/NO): YES